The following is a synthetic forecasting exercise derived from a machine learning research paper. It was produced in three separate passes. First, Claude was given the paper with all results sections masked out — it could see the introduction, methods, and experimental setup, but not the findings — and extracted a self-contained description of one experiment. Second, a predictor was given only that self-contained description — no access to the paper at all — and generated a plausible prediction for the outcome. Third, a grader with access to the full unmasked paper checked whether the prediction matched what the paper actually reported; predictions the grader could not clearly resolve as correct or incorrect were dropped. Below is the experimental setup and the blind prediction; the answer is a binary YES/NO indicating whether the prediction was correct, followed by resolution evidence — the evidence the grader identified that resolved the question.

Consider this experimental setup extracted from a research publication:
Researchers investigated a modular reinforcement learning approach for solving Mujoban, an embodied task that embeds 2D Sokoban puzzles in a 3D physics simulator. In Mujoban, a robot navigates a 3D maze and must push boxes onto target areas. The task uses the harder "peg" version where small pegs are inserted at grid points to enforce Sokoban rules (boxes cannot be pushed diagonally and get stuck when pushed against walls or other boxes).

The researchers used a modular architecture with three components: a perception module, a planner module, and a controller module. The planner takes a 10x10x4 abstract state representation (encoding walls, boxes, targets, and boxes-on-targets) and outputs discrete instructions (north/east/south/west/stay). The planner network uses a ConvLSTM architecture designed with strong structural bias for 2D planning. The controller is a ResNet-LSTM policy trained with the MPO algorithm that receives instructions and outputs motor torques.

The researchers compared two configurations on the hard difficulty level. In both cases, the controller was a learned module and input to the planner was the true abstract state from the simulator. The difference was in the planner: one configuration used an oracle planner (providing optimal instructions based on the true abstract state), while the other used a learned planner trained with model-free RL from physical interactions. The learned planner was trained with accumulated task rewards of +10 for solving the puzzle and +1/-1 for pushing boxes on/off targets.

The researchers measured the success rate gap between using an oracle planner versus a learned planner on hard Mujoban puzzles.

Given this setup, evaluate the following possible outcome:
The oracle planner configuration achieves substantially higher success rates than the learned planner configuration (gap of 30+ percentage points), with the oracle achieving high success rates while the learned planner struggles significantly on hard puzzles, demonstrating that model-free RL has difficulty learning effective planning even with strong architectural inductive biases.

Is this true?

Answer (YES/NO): NO